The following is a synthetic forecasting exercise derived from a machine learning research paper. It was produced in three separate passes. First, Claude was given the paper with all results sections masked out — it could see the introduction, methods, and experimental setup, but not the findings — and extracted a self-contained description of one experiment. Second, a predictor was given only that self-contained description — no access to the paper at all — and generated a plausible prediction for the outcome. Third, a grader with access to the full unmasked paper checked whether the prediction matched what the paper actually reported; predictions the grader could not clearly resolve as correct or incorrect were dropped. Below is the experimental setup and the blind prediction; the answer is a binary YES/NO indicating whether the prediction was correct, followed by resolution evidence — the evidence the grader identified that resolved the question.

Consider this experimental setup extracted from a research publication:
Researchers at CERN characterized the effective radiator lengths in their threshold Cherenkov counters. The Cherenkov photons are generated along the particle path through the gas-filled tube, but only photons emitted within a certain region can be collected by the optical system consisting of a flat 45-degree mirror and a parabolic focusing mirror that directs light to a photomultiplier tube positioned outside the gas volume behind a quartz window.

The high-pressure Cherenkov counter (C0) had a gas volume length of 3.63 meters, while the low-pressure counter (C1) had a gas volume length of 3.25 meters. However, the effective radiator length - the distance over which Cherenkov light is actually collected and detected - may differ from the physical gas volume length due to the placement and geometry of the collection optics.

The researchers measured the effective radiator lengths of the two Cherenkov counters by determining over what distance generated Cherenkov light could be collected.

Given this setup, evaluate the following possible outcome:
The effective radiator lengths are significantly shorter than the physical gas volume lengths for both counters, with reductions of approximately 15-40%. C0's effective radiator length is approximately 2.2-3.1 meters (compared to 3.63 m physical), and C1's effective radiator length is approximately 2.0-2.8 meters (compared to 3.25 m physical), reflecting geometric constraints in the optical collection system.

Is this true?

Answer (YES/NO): NO